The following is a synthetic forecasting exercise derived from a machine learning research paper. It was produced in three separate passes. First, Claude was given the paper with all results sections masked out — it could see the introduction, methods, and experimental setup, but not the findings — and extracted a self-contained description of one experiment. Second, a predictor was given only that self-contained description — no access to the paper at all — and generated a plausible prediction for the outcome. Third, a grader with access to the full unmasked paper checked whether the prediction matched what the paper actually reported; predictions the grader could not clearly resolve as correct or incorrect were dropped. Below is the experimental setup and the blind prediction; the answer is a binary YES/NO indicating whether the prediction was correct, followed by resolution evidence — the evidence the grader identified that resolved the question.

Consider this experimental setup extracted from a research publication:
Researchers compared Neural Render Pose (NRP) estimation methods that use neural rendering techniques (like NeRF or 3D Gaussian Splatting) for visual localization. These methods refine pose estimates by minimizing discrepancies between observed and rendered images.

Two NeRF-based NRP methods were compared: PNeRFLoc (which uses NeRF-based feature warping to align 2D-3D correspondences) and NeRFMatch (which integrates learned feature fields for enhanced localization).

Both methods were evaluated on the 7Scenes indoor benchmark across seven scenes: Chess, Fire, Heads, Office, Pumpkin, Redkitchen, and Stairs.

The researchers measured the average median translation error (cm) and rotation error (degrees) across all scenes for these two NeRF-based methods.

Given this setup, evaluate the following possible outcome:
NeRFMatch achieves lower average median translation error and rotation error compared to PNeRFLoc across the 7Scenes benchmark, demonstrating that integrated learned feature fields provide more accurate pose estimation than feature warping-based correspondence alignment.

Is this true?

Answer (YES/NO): YES